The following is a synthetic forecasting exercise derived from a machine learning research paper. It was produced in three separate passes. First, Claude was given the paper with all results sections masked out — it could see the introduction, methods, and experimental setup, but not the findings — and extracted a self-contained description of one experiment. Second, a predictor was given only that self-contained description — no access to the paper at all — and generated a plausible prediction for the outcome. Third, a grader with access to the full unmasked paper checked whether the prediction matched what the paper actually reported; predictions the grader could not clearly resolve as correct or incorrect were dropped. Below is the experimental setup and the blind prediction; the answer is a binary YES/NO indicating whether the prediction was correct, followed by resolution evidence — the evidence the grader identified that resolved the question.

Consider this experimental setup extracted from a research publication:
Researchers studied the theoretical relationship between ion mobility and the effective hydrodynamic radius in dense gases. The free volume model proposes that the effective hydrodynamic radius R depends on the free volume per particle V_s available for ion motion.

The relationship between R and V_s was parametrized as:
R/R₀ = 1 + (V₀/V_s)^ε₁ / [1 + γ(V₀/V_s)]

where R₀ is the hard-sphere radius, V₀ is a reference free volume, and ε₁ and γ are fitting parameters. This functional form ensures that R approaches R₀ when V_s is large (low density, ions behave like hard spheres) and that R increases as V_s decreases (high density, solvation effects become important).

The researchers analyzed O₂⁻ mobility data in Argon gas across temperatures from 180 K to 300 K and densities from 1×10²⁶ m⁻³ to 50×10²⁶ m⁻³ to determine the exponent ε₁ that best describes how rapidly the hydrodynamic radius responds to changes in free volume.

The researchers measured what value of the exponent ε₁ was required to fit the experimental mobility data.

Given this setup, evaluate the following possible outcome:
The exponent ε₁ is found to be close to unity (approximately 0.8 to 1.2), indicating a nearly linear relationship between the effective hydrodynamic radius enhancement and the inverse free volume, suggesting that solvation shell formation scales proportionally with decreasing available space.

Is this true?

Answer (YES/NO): NO